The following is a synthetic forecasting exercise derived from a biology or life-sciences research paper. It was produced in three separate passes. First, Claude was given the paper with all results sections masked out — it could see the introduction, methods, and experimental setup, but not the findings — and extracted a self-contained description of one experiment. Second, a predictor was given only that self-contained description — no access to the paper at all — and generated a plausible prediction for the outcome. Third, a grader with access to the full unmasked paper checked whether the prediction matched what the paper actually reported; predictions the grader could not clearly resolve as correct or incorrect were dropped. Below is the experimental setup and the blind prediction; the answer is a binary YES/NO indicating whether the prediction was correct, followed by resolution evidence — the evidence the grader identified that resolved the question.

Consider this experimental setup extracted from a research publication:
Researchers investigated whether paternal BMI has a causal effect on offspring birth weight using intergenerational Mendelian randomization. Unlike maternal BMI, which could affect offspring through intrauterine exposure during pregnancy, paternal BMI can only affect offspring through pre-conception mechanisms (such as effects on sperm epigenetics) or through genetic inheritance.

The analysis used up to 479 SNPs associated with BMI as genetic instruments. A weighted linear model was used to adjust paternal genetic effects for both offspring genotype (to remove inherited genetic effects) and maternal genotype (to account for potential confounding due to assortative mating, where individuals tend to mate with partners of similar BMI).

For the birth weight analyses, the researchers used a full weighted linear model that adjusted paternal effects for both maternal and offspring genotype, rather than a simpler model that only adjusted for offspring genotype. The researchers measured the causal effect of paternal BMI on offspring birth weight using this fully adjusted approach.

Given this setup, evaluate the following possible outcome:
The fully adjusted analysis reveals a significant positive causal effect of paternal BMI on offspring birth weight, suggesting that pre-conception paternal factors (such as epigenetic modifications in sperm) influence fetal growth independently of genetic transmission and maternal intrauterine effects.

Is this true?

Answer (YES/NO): NO